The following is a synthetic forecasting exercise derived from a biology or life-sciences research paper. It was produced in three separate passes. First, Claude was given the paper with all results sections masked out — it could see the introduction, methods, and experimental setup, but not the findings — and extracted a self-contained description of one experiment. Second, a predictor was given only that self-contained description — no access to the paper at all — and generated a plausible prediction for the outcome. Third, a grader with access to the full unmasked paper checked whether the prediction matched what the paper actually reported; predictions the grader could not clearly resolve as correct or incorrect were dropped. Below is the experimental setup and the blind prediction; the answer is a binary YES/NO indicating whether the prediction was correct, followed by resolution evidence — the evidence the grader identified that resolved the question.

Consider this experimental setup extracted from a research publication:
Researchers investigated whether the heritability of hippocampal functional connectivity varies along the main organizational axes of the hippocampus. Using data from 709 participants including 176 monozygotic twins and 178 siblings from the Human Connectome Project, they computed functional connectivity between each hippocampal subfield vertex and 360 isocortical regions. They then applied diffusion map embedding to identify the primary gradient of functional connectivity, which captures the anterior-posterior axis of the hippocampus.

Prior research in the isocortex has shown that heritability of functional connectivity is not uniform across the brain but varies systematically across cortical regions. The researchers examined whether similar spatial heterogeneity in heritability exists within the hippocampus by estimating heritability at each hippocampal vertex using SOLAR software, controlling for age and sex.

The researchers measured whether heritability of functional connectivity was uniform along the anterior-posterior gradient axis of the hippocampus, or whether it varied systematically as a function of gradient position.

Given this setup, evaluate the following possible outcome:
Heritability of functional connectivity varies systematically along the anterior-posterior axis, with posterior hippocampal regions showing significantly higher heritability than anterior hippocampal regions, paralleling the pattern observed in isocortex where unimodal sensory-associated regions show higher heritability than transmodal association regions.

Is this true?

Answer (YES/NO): NO